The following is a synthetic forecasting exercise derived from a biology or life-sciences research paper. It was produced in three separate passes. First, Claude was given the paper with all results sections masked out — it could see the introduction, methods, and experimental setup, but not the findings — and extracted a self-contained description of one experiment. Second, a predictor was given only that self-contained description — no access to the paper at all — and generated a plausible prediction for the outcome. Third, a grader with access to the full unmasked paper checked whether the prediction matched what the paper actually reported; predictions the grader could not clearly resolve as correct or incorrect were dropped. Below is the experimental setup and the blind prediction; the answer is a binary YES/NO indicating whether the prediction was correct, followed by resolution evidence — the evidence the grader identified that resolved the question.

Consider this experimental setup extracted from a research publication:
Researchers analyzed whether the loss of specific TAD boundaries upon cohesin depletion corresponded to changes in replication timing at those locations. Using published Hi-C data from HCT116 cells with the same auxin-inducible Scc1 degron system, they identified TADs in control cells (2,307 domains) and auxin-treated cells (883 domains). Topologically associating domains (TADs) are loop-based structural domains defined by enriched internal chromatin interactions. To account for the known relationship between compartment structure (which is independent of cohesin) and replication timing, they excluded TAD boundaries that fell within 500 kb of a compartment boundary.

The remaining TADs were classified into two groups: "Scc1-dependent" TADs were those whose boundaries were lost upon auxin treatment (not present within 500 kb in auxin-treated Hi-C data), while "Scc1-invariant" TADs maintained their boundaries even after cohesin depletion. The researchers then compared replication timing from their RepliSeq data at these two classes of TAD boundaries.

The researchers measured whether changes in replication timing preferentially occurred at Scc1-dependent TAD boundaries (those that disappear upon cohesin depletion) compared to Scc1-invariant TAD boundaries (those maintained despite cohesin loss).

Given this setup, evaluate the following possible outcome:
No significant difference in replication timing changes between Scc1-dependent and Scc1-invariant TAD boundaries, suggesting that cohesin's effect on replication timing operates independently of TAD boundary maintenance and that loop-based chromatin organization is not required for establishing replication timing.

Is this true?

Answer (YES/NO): YES